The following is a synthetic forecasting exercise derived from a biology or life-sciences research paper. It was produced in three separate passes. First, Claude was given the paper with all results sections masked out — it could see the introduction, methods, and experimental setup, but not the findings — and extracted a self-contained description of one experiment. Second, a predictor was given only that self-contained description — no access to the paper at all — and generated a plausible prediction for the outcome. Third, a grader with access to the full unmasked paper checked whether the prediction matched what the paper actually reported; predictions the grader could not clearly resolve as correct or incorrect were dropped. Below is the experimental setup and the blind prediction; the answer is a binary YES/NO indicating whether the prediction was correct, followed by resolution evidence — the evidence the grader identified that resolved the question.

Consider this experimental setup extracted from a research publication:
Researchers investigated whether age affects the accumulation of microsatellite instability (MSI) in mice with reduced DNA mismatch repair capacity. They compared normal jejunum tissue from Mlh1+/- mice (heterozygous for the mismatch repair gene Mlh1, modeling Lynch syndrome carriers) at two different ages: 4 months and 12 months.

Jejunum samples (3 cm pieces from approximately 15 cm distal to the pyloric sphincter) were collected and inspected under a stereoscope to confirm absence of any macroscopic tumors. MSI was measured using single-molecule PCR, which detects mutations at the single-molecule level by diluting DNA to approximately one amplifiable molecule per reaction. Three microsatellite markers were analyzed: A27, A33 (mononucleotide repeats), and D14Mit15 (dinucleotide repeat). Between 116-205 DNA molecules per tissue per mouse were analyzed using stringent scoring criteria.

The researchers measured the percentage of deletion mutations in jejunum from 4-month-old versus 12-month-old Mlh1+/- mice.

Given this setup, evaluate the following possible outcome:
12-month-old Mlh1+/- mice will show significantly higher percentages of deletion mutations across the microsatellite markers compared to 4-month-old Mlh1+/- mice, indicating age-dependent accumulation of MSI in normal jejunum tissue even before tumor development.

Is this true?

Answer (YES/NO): NO